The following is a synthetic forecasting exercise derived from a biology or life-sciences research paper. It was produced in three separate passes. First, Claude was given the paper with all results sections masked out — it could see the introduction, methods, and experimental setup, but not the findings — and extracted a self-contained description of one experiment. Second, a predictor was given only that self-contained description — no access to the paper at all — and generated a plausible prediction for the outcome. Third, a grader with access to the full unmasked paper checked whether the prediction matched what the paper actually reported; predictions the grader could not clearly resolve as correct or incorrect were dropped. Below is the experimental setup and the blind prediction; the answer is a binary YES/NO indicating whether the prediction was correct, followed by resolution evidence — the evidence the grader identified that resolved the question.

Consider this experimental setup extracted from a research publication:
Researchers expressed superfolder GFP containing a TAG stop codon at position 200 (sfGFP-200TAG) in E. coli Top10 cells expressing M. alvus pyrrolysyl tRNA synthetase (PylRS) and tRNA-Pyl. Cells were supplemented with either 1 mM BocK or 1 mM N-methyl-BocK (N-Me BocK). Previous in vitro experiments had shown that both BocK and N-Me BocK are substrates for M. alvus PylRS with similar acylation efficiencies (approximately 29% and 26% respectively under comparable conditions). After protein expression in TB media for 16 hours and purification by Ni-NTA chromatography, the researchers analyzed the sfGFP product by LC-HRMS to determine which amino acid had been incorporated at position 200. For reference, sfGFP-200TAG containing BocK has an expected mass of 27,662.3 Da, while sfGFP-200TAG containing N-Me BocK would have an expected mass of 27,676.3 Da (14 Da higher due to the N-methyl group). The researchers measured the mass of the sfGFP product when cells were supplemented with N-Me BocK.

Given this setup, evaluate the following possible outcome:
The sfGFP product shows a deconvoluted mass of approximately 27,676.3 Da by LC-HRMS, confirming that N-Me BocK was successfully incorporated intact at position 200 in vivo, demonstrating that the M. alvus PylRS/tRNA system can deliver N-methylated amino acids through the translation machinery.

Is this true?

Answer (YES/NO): NO